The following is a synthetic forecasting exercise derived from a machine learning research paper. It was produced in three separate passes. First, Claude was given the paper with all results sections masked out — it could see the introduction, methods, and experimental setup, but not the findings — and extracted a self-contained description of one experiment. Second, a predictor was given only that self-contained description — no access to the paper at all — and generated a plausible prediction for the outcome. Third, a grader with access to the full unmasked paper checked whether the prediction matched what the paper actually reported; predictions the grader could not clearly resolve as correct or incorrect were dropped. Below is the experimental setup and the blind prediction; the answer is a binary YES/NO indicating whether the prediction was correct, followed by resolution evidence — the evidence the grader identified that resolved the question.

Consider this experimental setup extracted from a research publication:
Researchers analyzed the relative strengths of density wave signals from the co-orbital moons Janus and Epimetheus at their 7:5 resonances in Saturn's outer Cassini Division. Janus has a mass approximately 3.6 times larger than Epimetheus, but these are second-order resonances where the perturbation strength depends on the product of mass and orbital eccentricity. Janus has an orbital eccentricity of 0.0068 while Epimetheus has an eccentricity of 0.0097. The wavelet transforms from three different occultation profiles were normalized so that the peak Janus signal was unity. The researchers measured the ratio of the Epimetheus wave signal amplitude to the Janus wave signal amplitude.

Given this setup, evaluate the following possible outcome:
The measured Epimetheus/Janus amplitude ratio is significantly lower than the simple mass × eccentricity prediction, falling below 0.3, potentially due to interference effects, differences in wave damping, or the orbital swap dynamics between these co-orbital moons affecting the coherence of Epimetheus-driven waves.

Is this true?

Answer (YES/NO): NO